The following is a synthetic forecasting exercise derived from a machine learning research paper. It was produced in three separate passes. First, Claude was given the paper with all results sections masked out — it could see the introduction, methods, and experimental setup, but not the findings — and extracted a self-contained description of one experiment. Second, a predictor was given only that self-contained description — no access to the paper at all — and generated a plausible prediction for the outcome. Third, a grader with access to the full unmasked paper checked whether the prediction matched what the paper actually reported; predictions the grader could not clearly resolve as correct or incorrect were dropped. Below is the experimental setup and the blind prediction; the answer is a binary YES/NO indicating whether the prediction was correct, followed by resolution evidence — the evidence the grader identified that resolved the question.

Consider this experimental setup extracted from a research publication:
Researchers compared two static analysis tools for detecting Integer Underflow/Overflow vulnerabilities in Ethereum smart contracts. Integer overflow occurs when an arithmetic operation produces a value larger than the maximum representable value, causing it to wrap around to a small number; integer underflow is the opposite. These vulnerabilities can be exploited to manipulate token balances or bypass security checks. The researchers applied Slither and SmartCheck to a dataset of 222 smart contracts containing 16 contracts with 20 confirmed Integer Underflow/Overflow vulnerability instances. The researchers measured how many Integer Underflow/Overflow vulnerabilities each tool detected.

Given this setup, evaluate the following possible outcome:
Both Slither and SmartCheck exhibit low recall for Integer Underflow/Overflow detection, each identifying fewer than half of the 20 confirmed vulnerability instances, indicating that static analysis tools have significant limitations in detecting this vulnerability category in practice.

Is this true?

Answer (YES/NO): NO